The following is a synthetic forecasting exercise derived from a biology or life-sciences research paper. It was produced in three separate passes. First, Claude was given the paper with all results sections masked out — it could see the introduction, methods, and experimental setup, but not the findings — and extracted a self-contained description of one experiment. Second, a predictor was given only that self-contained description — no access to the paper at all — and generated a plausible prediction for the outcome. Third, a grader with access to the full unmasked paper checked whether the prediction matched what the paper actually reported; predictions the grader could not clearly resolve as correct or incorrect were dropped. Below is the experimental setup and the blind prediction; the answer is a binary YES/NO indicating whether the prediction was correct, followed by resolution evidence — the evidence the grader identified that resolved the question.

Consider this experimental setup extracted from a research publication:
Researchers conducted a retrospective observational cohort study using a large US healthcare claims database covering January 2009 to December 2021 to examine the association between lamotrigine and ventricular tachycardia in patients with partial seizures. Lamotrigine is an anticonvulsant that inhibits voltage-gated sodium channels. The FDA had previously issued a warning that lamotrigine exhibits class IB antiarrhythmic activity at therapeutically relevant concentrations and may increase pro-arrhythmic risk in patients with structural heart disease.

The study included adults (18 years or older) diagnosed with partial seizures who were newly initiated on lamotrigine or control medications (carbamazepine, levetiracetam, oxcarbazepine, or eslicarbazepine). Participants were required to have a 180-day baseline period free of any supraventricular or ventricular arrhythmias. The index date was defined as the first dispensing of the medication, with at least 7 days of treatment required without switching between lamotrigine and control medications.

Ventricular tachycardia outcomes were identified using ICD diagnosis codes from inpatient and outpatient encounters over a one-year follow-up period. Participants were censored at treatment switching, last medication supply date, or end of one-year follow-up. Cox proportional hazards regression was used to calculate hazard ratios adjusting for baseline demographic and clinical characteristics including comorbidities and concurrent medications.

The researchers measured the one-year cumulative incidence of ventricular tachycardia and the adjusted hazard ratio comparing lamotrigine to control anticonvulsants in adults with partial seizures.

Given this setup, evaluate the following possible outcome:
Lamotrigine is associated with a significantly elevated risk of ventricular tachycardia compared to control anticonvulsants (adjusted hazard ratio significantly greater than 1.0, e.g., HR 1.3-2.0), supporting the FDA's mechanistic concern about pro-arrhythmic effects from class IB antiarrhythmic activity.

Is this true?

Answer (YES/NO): NO